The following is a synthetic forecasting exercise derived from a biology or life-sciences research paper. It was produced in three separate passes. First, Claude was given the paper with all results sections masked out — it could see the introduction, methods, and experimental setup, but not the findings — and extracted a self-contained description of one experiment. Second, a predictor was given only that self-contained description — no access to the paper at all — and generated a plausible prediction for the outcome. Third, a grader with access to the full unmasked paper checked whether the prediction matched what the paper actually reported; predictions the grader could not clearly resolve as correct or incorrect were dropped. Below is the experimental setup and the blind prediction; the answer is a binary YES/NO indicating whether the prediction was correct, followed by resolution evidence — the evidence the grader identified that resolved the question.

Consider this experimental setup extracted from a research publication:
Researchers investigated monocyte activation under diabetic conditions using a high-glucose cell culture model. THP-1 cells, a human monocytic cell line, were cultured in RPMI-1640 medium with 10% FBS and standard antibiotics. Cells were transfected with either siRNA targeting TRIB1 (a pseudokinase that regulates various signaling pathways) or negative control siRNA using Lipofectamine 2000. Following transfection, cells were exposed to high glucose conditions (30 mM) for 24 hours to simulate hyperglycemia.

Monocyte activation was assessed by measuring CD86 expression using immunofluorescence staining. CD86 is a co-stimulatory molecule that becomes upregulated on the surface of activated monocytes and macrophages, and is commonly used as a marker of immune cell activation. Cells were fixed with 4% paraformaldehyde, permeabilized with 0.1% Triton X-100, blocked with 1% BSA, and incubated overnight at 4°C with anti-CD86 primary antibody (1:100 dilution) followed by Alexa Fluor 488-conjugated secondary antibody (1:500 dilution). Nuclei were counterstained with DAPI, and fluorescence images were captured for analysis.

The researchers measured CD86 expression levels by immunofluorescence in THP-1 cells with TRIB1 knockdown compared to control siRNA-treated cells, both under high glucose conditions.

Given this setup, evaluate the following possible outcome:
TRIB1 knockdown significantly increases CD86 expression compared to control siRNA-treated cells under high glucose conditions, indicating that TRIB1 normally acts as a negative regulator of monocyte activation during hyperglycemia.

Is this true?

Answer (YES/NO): NO